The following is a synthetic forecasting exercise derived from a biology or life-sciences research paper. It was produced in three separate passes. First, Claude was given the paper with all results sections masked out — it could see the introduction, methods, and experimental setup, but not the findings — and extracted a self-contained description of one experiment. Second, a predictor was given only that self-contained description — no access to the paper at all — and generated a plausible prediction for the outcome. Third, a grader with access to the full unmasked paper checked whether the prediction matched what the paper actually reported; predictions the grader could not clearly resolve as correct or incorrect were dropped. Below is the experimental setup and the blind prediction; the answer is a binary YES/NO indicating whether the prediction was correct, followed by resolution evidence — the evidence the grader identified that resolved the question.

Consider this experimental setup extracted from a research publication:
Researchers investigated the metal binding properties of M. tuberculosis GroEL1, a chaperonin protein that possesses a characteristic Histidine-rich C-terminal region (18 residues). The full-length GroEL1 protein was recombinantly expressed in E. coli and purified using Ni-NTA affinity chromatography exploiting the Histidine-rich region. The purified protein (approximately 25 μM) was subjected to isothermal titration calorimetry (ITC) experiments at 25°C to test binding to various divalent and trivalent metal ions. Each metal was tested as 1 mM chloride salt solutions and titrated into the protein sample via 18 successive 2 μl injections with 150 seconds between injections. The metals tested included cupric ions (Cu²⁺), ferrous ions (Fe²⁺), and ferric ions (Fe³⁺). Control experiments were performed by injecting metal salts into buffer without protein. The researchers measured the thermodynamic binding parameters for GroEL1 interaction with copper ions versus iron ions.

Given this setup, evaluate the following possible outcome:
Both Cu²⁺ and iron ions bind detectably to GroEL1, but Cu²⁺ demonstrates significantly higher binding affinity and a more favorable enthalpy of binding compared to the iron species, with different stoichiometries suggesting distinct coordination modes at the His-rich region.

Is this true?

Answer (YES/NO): NO